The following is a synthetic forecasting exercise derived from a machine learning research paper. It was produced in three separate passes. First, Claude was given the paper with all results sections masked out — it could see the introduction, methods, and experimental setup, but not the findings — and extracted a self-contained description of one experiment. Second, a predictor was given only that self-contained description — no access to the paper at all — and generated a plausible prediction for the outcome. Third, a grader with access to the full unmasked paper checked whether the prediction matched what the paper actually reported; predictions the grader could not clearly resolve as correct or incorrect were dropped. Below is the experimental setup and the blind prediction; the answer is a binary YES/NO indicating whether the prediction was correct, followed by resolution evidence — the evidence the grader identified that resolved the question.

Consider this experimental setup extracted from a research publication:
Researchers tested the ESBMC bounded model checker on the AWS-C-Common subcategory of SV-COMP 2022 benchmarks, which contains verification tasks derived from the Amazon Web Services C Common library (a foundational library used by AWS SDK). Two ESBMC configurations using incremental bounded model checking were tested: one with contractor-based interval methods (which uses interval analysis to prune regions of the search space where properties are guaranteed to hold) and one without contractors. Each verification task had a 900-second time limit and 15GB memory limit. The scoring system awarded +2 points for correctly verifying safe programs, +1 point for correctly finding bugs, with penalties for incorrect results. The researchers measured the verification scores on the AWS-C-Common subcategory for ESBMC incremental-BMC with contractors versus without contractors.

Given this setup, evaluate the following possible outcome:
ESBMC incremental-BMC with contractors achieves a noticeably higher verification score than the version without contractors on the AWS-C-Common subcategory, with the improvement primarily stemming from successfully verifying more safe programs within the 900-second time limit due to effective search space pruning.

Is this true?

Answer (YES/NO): NO